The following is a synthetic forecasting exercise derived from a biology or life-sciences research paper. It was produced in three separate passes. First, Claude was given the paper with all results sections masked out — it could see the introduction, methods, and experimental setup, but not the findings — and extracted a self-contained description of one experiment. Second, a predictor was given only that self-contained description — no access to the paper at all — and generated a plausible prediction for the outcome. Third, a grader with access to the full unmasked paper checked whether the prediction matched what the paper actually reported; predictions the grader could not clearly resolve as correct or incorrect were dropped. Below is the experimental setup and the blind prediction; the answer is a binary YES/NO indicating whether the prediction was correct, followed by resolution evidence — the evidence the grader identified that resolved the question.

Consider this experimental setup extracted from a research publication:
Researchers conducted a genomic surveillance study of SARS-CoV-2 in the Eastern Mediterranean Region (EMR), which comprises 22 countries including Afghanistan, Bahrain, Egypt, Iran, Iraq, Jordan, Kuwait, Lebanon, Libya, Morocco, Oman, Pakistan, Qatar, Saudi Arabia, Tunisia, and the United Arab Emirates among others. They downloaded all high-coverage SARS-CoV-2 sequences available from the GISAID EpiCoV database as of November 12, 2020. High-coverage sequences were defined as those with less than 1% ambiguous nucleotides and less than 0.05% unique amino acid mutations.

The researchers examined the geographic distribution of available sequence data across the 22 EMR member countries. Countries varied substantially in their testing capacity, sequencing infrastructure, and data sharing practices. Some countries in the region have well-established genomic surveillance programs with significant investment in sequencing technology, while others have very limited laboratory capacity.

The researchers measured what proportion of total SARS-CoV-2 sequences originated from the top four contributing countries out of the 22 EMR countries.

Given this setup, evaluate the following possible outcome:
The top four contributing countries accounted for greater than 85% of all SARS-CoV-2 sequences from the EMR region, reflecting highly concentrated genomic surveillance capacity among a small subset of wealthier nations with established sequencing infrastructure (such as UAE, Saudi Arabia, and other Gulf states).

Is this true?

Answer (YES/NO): NO